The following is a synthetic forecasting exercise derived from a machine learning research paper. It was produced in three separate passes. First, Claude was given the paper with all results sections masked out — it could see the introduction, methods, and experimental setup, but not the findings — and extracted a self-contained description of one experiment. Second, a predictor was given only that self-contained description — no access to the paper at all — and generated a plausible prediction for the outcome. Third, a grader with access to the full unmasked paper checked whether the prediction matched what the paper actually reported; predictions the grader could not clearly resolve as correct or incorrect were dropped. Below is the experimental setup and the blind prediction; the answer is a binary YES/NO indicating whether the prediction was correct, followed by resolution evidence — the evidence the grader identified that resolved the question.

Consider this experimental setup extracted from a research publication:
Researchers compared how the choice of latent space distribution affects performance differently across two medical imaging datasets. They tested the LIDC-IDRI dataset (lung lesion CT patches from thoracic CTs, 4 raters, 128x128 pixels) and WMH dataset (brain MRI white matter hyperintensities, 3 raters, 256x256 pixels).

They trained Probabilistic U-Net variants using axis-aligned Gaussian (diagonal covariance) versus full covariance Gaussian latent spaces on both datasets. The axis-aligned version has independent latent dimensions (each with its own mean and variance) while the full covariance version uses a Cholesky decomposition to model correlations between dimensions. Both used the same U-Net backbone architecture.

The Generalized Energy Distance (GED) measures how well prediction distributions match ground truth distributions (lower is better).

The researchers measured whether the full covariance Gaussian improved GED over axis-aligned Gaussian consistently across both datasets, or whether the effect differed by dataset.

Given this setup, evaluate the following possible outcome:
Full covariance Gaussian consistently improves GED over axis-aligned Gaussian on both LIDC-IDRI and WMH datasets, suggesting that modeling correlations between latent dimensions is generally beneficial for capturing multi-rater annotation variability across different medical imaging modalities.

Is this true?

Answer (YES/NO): NO